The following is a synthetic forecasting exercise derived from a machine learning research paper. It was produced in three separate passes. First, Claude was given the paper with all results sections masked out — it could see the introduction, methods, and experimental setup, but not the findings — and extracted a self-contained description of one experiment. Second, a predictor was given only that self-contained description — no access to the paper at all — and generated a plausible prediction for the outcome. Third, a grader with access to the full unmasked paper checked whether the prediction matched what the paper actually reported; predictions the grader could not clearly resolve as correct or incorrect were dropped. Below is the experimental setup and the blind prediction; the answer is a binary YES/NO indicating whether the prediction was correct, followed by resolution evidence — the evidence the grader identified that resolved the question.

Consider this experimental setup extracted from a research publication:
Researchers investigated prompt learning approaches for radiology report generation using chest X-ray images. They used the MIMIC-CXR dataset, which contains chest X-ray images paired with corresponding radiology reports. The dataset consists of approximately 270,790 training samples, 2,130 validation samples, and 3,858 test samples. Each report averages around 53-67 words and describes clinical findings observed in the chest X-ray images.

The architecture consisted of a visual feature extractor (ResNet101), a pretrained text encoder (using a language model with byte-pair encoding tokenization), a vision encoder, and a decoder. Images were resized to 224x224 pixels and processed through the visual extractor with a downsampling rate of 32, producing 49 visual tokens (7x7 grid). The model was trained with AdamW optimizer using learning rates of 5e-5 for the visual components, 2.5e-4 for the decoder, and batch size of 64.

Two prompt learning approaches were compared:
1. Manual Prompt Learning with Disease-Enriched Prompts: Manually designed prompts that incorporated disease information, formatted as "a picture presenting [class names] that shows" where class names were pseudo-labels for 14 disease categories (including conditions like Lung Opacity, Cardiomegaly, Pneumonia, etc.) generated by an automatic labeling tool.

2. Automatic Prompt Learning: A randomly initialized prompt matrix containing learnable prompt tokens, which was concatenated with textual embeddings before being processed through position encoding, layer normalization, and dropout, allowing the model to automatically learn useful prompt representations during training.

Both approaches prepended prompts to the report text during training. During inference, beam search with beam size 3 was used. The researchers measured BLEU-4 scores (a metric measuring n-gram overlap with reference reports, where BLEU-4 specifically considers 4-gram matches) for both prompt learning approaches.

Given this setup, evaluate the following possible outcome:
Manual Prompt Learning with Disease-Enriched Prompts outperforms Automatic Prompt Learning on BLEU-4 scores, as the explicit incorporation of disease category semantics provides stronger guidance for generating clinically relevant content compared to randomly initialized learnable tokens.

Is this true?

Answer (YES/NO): YES